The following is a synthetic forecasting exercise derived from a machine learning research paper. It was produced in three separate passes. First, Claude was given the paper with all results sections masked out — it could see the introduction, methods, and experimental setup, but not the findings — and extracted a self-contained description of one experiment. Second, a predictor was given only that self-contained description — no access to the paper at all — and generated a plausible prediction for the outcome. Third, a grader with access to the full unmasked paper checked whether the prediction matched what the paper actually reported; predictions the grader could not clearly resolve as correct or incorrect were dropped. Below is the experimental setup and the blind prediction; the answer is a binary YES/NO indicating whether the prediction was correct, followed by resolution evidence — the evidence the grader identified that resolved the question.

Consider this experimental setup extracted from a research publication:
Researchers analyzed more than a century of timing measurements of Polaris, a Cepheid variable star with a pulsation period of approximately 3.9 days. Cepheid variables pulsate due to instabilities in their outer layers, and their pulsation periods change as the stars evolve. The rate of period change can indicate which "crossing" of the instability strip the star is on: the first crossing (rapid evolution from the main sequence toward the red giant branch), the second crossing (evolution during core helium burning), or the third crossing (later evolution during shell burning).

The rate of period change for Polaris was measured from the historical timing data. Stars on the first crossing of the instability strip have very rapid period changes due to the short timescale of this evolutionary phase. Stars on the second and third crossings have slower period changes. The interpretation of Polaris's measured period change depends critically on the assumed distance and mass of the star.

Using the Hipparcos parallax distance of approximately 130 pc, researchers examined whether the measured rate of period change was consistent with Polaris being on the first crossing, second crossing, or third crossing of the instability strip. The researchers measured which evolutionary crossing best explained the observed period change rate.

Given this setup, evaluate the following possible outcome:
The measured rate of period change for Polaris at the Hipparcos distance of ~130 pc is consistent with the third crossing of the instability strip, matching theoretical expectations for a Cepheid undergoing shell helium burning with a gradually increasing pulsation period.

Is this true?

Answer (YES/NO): NO